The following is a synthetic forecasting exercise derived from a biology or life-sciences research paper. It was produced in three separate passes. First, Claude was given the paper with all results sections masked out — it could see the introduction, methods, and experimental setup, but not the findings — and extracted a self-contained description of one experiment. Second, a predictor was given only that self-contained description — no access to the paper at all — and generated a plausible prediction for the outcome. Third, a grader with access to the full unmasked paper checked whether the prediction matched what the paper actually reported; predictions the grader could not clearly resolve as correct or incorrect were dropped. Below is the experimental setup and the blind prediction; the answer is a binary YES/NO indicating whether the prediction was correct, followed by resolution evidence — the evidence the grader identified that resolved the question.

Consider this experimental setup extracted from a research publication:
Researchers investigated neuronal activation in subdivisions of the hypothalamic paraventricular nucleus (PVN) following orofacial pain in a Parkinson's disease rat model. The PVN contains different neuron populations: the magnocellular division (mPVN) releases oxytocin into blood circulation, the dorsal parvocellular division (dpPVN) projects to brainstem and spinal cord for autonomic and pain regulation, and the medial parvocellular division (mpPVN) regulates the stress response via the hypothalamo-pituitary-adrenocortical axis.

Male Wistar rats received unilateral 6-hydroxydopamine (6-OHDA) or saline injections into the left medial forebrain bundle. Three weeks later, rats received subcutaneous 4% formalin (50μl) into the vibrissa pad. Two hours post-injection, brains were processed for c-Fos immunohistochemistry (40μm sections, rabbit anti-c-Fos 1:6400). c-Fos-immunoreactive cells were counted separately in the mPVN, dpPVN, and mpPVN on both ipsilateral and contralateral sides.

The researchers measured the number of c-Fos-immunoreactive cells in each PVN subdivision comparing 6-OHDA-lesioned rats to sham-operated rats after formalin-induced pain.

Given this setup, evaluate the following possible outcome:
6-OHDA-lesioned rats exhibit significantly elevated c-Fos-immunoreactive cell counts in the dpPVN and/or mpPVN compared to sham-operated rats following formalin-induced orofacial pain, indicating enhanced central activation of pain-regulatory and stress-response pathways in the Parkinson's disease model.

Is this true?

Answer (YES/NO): NO